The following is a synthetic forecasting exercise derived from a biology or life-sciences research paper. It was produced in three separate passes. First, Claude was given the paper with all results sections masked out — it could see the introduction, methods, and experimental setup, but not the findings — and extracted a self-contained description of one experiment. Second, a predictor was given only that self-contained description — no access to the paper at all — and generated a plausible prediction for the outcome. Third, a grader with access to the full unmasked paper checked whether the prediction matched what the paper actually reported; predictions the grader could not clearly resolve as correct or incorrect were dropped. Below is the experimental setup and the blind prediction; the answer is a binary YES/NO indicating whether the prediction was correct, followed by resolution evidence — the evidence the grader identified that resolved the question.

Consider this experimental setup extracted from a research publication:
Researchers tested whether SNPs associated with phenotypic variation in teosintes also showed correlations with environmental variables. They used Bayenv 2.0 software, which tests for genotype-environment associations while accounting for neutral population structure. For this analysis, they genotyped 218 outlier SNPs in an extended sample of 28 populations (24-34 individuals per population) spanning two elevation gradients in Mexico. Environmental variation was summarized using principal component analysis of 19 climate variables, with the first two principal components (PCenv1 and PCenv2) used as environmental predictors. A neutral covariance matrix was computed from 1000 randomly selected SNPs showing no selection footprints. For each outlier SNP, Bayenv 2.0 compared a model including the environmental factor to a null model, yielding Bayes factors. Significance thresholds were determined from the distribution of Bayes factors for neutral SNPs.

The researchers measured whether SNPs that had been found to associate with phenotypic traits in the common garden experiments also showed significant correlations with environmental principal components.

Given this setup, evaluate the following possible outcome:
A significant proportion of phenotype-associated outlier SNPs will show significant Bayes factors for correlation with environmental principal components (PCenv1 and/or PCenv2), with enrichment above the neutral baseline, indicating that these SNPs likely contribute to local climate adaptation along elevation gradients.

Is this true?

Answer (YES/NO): NO